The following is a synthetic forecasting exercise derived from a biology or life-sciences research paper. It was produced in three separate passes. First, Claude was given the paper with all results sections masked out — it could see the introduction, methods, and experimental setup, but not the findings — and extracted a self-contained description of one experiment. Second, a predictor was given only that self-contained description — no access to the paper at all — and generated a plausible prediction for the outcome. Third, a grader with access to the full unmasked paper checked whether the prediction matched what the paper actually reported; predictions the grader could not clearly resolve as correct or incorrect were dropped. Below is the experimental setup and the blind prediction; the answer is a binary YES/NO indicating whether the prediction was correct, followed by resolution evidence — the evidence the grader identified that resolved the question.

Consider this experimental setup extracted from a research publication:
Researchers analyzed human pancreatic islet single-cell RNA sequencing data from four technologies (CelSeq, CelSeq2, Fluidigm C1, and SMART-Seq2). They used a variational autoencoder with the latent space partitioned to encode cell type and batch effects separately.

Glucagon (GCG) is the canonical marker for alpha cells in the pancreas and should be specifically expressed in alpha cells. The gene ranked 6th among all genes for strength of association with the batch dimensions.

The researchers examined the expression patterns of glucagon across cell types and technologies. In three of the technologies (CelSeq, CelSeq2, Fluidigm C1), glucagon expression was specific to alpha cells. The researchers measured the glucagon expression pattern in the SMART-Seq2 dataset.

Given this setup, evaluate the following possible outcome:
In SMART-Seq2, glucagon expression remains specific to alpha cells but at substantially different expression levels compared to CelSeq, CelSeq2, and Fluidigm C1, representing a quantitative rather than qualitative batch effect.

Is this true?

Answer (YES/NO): NO